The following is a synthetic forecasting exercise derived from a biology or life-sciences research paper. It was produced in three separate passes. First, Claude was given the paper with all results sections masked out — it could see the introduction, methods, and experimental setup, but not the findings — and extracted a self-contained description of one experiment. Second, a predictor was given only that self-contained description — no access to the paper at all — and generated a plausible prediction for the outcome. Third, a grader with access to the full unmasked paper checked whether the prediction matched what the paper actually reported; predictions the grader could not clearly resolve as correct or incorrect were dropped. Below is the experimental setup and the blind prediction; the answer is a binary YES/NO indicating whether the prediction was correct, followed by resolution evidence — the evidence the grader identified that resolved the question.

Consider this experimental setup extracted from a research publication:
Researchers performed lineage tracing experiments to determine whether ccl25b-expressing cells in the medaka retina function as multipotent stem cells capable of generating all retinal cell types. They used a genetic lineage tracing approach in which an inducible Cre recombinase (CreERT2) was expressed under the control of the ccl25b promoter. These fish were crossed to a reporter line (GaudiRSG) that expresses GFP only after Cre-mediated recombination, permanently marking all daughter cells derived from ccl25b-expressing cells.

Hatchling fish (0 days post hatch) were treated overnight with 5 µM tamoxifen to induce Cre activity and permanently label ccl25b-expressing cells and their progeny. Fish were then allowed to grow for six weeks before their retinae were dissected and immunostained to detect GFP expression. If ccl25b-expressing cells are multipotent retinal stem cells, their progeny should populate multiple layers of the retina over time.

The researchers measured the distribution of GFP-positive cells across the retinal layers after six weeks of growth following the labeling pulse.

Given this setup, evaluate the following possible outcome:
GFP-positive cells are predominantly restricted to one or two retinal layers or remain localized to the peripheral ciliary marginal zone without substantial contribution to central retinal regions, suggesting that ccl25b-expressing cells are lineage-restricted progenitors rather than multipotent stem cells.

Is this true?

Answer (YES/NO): NO